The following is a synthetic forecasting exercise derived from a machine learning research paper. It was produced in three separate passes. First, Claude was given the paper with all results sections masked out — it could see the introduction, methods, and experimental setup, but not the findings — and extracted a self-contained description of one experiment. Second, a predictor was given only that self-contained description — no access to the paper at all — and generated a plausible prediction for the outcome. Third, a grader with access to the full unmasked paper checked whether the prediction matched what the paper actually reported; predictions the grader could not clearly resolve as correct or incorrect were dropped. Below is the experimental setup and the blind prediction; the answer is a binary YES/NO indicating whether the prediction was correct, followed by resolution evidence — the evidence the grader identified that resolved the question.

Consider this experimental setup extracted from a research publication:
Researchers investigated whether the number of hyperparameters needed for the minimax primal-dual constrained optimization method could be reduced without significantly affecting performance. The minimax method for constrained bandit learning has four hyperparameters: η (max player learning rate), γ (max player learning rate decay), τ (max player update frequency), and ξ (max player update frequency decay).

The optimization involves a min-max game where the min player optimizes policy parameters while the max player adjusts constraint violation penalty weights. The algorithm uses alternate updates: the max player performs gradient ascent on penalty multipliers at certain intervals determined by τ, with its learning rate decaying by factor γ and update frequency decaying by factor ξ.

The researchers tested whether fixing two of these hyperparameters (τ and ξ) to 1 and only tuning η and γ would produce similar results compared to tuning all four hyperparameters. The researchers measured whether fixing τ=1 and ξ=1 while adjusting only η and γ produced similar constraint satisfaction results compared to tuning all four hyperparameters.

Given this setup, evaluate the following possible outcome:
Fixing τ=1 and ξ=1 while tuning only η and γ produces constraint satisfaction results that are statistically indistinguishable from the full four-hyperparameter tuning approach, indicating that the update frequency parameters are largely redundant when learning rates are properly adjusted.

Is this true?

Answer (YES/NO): YES